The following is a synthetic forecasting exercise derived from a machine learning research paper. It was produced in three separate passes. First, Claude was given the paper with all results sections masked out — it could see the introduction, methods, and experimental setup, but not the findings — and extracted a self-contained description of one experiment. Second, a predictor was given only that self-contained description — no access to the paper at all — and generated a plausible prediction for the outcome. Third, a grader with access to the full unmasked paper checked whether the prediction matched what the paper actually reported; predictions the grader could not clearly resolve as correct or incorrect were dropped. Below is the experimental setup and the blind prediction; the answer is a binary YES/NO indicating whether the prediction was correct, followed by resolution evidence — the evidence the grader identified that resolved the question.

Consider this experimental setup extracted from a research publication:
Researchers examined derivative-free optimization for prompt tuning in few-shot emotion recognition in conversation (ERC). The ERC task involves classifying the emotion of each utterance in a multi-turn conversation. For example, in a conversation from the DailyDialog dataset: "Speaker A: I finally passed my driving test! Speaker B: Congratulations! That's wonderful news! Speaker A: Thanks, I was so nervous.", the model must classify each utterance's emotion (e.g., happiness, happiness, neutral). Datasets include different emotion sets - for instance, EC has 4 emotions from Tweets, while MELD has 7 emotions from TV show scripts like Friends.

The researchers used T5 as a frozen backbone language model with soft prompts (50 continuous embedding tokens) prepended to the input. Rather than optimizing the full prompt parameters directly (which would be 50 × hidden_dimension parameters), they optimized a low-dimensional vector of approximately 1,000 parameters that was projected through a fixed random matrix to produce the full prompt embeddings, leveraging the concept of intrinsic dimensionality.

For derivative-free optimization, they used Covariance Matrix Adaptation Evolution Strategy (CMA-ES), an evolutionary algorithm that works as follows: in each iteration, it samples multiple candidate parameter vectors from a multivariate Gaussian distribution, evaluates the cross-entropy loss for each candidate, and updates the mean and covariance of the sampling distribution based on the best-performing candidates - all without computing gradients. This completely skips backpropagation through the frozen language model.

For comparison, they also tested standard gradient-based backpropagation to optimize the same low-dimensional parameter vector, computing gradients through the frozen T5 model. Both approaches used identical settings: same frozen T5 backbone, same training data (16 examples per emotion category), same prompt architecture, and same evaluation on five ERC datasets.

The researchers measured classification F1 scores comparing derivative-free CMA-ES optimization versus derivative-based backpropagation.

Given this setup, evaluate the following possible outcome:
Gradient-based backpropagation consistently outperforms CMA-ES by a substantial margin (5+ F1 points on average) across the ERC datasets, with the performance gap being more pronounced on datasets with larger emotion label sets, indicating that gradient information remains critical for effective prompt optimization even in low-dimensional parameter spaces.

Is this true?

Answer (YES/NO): NO